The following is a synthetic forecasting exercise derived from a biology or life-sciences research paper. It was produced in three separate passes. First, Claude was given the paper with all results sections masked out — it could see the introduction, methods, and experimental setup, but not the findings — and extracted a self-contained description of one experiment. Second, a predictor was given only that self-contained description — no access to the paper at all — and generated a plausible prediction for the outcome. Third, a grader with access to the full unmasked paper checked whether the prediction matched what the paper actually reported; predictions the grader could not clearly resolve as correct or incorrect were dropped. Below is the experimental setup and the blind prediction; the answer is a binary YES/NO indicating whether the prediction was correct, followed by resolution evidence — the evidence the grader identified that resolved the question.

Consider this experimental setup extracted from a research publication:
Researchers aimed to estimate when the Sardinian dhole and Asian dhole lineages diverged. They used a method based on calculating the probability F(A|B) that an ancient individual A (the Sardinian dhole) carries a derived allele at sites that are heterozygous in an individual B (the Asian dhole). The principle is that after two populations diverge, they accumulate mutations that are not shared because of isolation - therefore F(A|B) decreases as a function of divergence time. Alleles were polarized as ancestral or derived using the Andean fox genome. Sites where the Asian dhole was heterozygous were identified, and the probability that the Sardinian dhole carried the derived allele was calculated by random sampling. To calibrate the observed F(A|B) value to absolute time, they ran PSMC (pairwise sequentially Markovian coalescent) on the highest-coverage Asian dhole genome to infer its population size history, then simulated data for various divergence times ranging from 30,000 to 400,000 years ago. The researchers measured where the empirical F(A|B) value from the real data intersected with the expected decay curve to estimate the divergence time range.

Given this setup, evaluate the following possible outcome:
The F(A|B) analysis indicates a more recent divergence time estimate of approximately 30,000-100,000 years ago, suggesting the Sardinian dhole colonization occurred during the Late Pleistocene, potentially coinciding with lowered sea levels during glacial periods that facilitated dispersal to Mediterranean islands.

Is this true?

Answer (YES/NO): NO